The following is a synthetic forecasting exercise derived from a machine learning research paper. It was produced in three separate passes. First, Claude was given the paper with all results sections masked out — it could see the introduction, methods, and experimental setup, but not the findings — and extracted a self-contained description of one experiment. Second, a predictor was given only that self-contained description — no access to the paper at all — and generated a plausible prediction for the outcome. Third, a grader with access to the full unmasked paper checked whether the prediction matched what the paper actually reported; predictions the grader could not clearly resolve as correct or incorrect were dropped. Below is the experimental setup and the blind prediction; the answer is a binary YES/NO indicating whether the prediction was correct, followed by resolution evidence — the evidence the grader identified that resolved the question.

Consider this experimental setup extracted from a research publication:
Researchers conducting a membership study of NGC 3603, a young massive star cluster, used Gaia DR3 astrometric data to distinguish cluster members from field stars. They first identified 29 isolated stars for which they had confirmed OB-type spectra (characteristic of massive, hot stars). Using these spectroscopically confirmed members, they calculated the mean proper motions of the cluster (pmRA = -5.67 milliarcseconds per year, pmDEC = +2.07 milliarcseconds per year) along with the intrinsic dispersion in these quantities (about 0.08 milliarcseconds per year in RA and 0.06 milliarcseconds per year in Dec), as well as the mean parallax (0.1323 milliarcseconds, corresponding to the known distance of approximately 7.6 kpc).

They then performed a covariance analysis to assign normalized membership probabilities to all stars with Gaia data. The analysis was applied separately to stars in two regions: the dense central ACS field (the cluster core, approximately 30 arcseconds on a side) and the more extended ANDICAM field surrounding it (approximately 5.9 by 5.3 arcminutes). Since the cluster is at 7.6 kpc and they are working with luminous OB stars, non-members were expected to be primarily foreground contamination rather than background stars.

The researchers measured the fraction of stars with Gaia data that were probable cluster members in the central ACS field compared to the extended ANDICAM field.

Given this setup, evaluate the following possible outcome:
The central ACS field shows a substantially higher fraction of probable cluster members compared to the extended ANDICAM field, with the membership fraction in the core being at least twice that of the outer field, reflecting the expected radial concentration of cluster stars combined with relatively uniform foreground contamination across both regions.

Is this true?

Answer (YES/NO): NO